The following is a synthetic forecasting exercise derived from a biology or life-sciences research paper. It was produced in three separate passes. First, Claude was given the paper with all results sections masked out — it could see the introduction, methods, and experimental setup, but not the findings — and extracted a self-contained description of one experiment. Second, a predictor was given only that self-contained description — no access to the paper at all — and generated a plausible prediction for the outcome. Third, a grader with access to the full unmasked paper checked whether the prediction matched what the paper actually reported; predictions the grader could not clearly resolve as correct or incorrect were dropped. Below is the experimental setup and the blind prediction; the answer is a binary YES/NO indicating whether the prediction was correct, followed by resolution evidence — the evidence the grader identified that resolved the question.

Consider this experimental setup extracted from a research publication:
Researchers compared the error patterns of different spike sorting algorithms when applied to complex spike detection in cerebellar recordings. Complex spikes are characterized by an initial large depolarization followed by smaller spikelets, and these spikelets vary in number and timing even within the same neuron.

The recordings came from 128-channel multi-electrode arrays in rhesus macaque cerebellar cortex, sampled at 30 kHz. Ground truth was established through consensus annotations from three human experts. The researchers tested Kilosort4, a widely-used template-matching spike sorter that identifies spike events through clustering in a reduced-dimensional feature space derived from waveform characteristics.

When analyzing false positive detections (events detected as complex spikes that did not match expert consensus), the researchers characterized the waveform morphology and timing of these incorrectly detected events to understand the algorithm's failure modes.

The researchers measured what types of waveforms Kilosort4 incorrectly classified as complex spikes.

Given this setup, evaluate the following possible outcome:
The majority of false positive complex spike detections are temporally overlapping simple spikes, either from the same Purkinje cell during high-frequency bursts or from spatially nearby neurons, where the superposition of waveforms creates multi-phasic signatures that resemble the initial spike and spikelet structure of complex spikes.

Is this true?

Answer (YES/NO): NO